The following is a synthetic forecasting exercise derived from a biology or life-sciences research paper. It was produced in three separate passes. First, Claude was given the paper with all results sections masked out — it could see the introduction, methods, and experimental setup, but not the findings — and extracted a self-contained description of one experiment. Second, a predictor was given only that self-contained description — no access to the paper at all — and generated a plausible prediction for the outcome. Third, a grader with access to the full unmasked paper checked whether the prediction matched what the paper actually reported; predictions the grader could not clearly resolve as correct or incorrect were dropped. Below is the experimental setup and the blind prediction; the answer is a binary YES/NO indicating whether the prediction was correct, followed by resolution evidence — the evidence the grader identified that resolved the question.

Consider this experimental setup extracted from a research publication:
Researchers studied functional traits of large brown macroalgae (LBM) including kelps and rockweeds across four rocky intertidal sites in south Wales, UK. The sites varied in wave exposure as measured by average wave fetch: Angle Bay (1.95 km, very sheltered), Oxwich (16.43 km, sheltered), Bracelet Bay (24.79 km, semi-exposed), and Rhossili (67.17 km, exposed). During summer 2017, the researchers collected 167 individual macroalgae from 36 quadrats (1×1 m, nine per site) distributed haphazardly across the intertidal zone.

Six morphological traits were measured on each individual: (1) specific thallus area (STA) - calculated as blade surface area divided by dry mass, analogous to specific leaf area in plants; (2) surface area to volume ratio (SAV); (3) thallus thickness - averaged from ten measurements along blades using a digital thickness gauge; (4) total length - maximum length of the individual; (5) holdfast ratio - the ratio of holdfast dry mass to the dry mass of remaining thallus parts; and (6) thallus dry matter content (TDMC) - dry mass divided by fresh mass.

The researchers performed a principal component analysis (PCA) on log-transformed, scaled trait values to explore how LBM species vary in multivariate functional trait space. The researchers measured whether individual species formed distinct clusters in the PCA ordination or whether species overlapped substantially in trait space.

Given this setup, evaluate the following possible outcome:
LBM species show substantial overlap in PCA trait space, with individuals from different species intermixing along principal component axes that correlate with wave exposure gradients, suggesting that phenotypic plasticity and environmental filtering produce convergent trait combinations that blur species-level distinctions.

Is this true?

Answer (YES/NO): NO